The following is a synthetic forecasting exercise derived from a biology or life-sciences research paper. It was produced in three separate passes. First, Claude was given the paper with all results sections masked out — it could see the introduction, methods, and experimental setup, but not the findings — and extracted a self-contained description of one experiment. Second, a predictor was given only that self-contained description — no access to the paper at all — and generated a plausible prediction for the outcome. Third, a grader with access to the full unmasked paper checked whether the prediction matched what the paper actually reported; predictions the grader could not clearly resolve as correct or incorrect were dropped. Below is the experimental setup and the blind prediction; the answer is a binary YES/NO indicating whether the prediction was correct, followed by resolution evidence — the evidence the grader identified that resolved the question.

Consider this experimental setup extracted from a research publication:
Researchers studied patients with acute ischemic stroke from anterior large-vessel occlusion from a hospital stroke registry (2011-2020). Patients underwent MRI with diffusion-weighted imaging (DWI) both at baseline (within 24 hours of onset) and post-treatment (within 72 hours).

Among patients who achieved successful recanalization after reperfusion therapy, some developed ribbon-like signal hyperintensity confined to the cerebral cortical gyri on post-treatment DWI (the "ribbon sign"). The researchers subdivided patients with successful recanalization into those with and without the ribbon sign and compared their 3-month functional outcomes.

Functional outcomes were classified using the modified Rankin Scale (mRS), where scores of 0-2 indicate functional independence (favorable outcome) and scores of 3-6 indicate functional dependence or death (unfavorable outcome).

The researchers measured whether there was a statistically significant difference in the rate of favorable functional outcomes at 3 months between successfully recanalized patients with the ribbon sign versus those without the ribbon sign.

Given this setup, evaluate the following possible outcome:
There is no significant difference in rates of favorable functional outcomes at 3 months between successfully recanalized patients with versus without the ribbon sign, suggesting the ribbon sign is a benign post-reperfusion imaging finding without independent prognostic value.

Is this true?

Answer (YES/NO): YES